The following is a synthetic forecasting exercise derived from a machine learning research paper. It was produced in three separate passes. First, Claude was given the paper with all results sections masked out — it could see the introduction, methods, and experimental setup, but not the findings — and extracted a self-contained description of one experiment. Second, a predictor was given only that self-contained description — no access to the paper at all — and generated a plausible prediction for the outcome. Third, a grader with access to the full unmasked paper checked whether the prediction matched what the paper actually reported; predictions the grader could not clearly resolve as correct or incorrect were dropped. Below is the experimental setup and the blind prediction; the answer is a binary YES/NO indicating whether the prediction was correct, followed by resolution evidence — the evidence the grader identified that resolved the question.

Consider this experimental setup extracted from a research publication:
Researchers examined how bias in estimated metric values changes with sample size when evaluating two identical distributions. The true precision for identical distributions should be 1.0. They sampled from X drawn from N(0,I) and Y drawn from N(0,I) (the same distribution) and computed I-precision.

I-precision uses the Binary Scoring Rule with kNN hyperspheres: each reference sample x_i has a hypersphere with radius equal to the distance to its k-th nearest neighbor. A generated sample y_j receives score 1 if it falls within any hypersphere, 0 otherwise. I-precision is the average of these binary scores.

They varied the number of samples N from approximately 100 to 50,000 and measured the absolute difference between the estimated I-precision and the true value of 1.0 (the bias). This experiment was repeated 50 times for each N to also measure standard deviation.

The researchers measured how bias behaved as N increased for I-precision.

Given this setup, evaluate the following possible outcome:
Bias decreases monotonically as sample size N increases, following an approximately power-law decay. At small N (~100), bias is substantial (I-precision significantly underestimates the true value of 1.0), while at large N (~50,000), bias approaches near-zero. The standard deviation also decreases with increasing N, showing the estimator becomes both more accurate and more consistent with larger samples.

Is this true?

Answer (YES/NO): NO